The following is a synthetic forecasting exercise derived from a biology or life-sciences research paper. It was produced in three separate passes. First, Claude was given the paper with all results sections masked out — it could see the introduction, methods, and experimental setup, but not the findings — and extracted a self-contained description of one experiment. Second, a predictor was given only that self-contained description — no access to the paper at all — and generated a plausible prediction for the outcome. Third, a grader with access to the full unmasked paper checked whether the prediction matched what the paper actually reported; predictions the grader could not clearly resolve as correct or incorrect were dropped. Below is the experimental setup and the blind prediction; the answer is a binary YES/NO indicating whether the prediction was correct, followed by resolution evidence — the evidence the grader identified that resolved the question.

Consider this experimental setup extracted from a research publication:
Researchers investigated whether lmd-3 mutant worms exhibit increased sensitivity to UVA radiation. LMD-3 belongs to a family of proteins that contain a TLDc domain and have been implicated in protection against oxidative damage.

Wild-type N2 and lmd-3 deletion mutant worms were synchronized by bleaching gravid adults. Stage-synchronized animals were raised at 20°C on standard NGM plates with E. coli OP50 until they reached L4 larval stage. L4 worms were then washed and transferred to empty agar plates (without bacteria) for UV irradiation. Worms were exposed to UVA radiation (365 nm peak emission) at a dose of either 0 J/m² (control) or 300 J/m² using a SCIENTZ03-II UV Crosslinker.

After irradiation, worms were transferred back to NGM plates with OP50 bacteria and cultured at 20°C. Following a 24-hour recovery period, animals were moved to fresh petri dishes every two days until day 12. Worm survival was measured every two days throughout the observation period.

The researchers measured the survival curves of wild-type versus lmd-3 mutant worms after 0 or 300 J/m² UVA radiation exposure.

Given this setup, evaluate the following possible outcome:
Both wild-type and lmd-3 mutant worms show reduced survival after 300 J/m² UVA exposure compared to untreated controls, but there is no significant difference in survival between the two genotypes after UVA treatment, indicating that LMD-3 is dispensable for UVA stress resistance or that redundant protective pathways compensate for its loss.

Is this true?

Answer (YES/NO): NO